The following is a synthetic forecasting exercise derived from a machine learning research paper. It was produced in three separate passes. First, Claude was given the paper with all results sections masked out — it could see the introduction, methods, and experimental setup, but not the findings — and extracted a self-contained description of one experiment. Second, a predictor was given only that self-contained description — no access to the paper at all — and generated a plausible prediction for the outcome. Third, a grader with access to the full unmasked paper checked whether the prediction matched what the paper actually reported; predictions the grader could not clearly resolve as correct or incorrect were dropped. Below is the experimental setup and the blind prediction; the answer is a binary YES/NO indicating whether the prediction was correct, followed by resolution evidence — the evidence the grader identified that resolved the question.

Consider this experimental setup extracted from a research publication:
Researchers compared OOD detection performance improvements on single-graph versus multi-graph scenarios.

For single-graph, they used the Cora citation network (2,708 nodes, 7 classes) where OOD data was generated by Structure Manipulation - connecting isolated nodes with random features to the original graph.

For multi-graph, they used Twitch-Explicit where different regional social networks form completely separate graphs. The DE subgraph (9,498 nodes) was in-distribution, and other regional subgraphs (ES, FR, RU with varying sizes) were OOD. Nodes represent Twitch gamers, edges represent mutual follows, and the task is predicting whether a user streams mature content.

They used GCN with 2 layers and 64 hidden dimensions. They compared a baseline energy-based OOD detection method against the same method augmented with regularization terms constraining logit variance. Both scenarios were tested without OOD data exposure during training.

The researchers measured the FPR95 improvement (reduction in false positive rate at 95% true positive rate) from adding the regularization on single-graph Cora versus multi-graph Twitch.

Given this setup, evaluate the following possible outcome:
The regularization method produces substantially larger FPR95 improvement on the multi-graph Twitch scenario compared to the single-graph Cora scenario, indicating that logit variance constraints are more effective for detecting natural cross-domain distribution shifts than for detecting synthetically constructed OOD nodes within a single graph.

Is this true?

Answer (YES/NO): NO